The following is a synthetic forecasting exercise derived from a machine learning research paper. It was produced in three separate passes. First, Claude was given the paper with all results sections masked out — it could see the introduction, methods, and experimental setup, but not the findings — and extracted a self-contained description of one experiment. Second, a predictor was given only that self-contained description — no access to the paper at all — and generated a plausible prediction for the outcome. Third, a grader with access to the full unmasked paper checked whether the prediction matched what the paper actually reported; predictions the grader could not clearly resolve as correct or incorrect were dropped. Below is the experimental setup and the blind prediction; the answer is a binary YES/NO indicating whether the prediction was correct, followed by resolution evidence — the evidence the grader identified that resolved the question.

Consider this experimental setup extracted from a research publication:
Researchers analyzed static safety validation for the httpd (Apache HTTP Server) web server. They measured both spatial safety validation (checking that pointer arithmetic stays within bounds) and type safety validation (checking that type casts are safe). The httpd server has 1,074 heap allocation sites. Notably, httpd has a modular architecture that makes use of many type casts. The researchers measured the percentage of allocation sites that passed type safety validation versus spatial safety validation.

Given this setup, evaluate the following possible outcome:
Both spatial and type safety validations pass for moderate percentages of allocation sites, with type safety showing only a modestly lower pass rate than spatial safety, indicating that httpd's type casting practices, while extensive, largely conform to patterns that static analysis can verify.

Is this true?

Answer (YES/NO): NO